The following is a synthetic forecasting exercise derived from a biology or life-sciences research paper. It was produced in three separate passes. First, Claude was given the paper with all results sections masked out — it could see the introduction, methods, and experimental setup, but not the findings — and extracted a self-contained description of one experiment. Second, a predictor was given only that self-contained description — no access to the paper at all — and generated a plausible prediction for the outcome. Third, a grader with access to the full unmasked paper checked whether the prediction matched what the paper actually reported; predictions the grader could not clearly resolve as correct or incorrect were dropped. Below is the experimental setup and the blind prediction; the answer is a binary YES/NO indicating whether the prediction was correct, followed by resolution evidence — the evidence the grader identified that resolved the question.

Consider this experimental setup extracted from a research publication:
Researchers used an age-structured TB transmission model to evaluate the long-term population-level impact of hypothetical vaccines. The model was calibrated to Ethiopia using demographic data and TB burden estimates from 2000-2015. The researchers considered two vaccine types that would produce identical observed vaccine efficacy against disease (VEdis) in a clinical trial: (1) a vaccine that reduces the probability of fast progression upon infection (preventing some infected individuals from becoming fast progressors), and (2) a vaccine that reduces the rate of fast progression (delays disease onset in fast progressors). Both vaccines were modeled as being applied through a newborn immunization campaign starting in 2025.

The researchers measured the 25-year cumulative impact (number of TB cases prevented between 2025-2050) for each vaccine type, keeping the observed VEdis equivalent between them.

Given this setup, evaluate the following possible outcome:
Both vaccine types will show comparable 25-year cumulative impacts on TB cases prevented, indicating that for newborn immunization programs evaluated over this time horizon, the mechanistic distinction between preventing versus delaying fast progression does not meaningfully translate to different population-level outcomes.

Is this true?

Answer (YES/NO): NO